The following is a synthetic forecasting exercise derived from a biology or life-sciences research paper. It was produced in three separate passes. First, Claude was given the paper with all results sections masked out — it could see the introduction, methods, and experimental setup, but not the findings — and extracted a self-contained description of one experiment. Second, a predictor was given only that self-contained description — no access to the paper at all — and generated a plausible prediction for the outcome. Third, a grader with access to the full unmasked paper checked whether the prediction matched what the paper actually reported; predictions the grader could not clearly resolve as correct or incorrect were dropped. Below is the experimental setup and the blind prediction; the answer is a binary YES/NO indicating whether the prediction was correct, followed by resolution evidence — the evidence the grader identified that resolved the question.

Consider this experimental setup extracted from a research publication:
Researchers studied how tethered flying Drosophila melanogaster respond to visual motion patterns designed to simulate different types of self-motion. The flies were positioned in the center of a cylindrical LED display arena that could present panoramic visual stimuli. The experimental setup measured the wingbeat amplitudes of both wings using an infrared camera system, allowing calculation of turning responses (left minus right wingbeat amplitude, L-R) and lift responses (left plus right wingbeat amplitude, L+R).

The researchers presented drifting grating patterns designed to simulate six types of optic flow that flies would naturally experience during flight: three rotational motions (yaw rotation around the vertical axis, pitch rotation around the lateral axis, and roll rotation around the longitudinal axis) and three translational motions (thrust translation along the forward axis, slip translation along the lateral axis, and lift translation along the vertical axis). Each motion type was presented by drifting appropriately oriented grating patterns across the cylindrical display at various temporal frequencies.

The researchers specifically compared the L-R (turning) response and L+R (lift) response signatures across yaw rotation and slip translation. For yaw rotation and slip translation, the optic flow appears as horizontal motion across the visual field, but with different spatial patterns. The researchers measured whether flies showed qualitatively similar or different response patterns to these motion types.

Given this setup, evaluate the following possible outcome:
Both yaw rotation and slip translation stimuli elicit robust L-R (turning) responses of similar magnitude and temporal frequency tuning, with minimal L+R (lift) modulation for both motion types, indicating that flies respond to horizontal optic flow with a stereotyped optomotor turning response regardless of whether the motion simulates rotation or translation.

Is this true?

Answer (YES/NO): YES